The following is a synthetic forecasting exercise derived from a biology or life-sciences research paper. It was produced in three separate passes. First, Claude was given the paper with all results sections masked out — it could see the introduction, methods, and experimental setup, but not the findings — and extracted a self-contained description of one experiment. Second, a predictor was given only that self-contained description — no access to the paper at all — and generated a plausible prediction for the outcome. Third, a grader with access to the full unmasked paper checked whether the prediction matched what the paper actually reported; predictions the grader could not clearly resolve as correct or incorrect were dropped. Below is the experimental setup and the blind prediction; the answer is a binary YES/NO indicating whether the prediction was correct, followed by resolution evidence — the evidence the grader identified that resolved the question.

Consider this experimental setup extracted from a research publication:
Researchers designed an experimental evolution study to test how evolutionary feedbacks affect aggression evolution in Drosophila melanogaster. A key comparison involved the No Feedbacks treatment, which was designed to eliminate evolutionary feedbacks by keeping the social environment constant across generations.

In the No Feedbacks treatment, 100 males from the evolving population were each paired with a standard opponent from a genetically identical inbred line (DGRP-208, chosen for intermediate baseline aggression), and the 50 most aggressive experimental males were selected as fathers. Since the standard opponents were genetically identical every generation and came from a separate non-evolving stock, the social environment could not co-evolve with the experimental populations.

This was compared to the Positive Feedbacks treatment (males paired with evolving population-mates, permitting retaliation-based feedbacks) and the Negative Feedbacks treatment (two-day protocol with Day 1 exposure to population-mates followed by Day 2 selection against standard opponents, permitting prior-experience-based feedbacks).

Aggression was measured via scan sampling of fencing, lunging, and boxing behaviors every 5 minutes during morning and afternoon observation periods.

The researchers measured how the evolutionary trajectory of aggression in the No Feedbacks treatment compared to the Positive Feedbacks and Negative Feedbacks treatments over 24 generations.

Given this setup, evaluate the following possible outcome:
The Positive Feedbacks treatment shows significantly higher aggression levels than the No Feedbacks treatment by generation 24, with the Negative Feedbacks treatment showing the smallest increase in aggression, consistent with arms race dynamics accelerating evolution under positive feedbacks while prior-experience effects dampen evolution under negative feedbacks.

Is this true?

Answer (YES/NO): NO